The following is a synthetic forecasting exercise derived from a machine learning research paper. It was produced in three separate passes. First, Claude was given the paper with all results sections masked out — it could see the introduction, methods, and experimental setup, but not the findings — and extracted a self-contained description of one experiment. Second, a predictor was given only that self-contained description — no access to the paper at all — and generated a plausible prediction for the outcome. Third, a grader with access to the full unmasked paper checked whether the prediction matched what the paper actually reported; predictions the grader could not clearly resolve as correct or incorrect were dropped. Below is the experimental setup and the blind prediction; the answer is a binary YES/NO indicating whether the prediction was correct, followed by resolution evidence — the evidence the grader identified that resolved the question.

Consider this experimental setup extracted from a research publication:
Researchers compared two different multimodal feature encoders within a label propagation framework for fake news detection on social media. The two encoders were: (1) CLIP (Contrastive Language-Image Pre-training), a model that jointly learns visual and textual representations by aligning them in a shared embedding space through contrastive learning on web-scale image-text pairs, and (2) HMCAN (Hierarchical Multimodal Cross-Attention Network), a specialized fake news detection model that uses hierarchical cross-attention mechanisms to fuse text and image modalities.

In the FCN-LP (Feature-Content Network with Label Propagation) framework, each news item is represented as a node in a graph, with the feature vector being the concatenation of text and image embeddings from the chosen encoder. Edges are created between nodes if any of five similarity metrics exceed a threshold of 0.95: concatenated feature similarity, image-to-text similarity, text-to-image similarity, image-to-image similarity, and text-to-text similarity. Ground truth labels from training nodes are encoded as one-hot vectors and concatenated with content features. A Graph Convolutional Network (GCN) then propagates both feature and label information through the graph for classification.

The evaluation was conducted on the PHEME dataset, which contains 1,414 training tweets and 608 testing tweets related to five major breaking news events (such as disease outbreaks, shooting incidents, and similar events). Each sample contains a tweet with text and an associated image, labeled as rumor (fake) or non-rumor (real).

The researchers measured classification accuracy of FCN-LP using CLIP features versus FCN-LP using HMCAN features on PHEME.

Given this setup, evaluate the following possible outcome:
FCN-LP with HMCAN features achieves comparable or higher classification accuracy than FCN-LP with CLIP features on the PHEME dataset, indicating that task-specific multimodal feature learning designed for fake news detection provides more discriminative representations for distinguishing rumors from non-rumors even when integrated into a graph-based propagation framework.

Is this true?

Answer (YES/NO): YES